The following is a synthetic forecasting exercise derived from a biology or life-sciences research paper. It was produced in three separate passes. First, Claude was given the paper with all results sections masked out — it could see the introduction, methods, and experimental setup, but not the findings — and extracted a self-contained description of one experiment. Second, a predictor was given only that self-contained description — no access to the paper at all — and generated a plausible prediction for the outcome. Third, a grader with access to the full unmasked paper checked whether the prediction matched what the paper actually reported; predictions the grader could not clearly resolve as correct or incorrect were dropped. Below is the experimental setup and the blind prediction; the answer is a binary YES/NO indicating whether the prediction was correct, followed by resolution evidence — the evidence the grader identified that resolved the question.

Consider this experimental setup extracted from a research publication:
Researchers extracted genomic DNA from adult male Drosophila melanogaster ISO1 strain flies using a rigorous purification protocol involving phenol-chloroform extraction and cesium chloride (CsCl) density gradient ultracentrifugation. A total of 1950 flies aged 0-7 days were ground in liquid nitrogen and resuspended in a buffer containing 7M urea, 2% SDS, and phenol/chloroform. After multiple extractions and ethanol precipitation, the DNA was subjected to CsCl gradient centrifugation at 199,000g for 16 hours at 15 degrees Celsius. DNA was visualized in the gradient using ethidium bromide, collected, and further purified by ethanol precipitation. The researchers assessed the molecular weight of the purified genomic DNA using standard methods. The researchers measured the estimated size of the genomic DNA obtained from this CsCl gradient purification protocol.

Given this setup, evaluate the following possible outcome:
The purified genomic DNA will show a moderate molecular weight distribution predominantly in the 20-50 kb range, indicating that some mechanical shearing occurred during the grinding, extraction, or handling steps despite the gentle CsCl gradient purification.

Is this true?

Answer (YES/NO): NO